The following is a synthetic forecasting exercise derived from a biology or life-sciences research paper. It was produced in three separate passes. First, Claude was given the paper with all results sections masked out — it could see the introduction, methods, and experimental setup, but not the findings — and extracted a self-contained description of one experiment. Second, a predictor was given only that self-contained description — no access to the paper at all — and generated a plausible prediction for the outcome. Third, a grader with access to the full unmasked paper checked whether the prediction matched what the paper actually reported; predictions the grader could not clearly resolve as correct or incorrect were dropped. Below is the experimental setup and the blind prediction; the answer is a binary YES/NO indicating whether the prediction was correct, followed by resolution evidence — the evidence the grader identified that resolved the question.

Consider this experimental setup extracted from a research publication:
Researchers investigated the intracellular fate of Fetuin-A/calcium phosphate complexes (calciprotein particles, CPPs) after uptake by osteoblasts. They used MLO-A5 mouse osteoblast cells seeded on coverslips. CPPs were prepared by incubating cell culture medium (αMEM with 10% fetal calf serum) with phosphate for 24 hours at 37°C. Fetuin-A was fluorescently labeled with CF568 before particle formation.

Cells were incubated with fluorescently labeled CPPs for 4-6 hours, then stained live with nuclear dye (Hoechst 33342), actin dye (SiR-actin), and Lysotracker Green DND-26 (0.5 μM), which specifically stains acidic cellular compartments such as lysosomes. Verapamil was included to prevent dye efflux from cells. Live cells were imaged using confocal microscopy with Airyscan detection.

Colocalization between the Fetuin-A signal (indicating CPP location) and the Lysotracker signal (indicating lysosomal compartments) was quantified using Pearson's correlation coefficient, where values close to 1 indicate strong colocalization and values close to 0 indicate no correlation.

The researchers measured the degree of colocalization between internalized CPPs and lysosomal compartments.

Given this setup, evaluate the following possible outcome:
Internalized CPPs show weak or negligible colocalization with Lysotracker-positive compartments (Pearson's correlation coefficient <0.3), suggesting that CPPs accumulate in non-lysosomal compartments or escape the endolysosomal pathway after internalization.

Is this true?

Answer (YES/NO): NO